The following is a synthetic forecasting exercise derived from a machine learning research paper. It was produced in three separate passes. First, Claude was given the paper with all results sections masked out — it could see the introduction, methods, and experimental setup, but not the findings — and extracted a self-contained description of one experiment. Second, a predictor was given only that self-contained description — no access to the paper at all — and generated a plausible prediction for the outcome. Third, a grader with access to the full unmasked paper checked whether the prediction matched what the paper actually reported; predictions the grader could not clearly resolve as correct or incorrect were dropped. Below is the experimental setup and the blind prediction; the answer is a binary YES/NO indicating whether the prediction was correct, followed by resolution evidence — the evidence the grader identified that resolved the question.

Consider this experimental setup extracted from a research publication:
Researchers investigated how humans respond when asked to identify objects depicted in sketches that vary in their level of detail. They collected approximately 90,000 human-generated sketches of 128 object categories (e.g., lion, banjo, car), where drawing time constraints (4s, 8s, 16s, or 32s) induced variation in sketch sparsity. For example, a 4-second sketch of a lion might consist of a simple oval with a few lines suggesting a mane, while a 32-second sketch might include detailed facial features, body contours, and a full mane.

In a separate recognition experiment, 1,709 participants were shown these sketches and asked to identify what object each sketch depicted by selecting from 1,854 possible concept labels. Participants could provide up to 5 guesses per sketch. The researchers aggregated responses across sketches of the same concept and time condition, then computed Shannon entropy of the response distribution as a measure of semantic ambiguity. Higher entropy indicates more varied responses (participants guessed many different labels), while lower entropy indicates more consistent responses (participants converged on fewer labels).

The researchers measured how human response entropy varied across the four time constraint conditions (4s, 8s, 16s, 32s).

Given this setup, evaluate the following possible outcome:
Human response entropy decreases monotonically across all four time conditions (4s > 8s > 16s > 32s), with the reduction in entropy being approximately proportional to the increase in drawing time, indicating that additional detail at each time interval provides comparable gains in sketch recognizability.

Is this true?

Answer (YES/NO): NO